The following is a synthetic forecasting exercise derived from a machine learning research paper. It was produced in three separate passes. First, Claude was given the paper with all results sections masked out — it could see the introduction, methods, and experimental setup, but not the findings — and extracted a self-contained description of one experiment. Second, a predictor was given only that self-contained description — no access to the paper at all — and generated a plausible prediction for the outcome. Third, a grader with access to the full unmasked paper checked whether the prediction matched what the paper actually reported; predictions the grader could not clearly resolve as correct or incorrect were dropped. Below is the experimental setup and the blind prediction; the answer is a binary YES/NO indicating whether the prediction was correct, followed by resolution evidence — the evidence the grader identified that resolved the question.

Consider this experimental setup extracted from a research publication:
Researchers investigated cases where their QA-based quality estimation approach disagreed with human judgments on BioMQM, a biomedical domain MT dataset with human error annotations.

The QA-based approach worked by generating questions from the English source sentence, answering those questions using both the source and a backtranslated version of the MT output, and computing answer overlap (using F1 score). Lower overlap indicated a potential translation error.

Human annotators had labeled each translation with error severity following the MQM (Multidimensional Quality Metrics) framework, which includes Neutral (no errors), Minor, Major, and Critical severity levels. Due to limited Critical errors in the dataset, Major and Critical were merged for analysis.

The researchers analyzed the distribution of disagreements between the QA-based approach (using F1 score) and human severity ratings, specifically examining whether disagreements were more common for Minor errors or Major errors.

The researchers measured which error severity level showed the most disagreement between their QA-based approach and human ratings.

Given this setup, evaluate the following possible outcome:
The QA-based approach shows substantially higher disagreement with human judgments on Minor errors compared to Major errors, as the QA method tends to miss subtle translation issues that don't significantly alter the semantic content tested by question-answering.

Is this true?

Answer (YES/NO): NO